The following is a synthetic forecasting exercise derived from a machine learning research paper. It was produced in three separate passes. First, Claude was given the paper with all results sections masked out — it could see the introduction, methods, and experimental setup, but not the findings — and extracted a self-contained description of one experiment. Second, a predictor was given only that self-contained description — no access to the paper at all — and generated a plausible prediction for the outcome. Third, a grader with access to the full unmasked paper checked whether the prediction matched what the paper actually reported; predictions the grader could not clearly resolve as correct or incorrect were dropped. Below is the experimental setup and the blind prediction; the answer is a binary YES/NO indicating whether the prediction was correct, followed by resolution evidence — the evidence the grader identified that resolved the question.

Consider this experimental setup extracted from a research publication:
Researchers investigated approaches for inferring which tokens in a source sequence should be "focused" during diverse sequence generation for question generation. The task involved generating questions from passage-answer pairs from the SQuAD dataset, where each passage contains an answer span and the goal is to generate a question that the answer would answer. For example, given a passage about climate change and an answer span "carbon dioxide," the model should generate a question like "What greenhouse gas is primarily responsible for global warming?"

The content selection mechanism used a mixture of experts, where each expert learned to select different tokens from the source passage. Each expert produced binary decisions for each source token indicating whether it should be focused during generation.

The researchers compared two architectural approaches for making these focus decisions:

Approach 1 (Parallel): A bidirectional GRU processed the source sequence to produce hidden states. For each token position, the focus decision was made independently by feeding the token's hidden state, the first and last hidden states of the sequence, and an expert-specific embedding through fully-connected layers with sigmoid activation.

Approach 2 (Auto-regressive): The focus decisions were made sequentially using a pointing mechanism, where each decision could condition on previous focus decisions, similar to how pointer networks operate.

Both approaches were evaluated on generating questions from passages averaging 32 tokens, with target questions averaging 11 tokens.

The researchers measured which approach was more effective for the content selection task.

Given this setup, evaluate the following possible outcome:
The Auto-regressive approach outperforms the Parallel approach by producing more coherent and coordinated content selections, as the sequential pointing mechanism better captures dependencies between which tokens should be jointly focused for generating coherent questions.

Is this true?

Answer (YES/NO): NO